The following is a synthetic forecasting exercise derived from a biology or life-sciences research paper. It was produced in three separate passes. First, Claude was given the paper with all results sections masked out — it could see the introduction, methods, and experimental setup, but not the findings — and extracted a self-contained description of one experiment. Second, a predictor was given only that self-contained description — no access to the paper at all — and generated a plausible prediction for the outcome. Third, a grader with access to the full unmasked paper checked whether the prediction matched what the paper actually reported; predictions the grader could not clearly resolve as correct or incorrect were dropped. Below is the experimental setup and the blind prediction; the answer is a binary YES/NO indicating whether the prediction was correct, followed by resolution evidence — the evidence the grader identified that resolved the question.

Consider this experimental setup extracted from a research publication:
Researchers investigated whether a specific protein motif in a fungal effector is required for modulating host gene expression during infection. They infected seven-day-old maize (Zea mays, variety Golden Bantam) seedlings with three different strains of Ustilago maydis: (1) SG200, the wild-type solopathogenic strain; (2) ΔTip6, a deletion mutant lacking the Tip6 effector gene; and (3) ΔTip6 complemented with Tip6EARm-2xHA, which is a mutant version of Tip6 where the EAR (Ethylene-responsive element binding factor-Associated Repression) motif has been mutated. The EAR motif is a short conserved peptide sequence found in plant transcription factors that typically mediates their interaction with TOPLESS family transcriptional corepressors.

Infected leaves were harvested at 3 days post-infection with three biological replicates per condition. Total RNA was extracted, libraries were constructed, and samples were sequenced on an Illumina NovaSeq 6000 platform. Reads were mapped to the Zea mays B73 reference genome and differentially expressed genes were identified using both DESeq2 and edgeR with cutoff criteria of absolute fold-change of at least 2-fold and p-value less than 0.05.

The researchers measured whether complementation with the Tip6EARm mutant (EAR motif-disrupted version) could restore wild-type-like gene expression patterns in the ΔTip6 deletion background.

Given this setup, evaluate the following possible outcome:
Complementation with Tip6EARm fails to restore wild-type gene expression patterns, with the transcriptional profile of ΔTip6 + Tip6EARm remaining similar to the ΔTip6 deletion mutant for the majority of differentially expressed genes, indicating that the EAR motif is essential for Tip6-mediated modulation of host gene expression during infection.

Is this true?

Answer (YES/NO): NO